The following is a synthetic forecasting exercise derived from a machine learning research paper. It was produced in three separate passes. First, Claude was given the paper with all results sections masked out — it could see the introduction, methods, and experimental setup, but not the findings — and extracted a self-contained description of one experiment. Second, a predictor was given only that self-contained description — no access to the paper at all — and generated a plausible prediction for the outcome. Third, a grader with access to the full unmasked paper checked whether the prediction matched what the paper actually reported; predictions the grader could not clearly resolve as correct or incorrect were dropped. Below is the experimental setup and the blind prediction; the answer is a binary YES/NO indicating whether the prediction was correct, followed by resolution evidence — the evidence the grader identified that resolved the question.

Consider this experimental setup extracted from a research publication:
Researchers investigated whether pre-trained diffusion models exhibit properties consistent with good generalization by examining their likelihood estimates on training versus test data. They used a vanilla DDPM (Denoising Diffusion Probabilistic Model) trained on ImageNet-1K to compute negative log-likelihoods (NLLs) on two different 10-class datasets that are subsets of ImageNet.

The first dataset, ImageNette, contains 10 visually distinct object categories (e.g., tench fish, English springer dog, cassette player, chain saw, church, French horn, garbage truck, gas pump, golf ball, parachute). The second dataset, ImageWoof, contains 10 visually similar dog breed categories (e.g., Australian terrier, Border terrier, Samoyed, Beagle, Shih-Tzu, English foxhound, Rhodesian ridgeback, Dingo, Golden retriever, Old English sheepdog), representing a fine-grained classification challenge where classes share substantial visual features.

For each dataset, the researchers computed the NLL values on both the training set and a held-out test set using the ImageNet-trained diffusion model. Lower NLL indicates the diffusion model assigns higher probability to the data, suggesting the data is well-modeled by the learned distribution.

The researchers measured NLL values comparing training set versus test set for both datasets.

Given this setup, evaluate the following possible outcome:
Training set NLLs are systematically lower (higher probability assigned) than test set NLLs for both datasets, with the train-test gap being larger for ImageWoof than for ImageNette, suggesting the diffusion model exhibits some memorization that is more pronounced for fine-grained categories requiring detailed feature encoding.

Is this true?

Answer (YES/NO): YES